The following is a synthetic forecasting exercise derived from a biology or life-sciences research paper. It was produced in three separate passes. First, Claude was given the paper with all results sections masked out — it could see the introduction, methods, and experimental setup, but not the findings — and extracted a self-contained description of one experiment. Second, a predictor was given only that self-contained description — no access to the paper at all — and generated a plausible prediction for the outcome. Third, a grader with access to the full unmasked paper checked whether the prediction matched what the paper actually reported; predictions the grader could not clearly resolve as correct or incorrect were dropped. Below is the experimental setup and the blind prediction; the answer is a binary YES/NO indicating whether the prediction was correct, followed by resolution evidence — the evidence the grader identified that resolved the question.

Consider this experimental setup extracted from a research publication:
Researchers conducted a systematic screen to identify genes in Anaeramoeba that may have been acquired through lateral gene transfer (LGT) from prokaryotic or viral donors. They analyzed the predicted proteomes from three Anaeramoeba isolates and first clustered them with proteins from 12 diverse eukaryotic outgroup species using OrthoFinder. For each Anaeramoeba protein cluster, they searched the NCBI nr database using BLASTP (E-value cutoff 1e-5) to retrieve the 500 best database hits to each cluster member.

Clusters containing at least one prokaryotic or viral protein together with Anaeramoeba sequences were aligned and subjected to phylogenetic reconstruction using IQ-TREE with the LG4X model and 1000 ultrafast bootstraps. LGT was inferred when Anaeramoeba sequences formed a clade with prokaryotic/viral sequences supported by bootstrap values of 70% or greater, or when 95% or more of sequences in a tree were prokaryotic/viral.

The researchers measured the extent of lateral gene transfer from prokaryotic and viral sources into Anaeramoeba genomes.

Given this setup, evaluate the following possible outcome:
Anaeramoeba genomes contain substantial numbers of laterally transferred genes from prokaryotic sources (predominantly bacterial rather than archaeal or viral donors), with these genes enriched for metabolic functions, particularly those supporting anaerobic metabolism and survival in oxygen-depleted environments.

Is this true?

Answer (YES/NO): YES